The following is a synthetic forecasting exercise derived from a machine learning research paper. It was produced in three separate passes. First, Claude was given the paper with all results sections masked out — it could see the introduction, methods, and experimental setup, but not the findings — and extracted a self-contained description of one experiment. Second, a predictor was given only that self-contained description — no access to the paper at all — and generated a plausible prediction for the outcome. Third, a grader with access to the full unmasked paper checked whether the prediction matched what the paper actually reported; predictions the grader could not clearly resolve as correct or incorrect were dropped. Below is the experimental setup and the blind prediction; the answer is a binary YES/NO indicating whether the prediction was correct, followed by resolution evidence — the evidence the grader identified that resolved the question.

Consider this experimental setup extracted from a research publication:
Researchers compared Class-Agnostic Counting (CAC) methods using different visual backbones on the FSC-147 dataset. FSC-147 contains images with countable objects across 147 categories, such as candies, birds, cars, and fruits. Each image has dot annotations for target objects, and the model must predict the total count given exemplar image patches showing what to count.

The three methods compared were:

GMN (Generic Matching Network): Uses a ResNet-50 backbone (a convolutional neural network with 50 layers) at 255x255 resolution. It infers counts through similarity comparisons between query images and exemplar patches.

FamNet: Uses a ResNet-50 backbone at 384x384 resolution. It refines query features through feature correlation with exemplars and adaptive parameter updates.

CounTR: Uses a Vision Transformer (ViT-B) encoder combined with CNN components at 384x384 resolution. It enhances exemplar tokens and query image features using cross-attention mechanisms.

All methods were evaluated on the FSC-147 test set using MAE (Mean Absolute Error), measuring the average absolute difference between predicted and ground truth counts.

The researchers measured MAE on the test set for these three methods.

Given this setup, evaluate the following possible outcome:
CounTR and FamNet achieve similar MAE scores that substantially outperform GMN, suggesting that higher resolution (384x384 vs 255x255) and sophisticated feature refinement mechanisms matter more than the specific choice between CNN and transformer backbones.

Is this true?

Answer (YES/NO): NO